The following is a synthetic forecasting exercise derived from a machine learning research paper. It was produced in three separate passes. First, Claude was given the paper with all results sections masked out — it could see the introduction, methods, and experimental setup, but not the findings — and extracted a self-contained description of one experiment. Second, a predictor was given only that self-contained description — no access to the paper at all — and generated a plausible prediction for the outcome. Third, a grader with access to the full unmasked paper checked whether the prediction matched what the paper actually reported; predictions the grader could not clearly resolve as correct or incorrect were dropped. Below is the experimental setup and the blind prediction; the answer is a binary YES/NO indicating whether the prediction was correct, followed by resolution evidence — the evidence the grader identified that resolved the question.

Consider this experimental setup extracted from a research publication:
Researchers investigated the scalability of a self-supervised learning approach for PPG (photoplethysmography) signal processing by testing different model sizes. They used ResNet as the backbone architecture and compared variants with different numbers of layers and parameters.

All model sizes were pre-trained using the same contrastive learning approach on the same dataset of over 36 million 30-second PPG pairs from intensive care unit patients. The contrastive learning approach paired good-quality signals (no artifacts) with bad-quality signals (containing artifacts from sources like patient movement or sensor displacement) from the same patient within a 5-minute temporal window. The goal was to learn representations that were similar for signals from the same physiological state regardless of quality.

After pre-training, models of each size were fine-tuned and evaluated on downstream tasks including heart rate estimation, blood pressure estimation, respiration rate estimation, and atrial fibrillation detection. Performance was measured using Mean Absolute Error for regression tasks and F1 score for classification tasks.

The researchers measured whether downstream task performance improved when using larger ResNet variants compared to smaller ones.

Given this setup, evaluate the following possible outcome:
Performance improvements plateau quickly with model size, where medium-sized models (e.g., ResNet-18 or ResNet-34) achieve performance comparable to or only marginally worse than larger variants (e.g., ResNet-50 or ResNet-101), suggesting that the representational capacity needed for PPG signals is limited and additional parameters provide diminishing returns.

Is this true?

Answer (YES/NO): NO